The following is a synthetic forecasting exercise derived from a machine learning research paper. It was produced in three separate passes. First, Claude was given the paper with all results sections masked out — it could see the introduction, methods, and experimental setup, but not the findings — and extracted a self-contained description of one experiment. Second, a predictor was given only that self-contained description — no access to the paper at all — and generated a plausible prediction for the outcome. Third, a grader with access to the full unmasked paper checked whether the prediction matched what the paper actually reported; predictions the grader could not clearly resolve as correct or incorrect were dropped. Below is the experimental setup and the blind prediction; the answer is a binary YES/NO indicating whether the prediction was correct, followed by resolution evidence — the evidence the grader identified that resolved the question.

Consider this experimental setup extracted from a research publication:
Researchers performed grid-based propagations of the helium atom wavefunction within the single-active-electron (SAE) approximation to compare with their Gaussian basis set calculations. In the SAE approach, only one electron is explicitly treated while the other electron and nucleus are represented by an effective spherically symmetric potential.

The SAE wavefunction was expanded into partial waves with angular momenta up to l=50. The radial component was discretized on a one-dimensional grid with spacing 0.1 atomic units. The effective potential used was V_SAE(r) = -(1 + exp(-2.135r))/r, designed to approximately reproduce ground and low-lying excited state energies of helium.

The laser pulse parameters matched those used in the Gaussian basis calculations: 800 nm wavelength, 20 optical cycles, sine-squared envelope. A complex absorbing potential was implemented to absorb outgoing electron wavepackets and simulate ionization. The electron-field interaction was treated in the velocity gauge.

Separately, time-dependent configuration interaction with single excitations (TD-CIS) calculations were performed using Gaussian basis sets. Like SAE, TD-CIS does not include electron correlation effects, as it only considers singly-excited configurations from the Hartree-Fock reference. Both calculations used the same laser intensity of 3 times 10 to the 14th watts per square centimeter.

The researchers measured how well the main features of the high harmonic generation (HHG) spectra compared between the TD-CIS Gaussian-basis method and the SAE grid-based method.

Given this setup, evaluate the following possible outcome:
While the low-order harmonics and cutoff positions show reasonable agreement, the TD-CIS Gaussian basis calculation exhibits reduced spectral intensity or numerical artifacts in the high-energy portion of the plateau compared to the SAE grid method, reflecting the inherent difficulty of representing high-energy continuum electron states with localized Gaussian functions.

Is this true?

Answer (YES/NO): NO